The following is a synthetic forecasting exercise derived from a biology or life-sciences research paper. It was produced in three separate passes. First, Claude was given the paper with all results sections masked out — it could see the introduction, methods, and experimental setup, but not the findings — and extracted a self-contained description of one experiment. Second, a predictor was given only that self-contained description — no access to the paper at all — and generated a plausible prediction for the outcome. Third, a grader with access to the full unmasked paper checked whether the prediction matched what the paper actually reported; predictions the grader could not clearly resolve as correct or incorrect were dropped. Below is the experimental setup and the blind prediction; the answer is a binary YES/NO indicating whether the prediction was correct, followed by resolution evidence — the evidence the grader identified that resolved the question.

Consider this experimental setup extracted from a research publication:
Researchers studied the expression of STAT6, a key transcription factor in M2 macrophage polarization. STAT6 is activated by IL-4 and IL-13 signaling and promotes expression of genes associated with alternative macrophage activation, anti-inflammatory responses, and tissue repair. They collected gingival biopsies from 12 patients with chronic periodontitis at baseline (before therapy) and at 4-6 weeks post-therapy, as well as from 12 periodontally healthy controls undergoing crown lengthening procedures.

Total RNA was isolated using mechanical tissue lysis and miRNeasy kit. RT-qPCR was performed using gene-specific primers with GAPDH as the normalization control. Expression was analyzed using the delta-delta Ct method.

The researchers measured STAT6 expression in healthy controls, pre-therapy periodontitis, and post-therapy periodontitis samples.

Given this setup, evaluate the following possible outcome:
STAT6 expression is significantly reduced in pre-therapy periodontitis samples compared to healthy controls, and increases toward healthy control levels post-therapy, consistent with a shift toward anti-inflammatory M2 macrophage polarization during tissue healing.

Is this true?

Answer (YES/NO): YES